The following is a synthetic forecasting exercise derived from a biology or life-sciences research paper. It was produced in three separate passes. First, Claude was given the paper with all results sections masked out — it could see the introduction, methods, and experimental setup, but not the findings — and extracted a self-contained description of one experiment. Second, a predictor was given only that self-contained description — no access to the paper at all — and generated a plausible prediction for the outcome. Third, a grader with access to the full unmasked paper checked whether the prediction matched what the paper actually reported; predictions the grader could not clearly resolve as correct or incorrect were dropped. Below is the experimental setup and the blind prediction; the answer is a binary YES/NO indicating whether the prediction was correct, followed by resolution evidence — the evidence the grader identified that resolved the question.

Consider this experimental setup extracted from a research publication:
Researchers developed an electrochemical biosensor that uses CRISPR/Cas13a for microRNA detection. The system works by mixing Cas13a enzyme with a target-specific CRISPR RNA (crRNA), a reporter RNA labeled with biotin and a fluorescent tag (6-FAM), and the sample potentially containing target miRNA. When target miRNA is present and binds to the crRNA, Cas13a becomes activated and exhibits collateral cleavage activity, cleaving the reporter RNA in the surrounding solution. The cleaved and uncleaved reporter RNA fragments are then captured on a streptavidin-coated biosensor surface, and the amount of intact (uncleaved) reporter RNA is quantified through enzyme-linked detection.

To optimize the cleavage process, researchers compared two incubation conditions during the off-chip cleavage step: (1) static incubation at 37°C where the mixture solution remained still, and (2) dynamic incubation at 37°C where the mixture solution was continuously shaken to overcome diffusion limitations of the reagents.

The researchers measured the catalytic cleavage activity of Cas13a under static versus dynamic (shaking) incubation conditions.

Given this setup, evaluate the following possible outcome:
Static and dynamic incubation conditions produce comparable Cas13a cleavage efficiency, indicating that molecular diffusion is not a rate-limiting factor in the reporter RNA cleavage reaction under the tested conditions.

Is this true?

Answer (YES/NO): NO